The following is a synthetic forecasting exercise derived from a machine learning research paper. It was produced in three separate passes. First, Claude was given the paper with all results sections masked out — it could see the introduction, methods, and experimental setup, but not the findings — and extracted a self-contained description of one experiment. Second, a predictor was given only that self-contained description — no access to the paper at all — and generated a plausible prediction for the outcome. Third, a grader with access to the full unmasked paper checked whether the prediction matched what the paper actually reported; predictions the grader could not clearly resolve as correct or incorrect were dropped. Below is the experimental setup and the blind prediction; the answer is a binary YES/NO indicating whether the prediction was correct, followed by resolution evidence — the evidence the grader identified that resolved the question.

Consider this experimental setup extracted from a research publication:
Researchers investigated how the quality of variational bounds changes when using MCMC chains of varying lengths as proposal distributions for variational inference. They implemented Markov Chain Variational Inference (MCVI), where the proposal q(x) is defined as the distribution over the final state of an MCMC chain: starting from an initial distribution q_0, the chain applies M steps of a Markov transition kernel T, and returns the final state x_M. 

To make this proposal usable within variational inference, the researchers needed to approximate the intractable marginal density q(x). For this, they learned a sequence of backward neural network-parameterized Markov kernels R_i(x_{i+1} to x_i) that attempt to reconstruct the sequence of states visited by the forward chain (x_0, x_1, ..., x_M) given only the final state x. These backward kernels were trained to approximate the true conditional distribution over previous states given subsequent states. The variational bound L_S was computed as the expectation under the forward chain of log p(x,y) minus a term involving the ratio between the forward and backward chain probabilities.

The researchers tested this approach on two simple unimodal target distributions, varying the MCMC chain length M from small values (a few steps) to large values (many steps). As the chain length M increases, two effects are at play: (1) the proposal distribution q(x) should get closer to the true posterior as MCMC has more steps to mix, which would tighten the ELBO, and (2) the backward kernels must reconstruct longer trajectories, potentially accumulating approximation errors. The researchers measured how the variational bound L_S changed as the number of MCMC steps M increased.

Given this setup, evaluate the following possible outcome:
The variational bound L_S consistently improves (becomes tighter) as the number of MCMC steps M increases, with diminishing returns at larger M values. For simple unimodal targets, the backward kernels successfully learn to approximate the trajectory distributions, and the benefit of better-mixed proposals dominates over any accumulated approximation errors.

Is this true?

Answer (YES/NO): NO